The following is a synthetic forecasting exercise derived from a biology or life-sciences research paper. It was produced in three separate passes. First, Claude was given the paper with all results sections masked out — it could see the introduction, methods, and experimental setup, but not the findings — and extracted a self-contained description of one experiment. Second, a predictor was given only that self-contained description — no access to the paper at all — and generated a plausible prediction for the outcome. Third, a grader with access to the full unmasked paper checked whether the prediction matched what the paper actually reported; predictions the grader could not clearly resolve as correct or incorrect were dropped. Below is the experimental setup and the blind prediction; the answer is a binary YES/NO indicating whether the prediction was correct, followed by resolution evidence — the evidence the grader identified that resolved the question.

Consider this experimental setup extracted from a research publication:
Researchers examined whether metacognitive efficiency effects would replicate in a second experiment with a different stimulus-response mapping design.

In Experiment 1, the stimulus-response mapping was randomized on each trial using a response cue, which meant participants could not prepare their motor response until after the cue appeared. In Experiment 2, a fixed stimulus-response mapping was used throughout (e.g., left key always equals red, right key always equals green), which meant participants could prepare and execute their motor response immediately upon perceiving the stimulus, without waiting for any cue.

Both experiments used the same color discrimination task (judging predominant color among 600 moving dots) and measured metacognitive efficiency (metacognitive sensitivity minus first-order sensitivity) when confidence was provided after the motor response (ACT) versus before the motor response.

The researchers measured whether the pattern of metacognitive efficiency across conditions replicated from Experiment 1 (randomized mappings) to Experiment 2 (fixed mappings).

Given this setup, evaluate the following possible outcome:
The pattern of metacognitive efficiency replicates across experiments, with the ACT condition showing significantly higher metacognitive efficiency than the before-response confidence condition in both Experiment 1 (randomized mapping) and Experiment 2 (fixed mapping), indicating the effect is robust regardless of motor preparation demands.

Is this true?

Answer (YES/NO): YES